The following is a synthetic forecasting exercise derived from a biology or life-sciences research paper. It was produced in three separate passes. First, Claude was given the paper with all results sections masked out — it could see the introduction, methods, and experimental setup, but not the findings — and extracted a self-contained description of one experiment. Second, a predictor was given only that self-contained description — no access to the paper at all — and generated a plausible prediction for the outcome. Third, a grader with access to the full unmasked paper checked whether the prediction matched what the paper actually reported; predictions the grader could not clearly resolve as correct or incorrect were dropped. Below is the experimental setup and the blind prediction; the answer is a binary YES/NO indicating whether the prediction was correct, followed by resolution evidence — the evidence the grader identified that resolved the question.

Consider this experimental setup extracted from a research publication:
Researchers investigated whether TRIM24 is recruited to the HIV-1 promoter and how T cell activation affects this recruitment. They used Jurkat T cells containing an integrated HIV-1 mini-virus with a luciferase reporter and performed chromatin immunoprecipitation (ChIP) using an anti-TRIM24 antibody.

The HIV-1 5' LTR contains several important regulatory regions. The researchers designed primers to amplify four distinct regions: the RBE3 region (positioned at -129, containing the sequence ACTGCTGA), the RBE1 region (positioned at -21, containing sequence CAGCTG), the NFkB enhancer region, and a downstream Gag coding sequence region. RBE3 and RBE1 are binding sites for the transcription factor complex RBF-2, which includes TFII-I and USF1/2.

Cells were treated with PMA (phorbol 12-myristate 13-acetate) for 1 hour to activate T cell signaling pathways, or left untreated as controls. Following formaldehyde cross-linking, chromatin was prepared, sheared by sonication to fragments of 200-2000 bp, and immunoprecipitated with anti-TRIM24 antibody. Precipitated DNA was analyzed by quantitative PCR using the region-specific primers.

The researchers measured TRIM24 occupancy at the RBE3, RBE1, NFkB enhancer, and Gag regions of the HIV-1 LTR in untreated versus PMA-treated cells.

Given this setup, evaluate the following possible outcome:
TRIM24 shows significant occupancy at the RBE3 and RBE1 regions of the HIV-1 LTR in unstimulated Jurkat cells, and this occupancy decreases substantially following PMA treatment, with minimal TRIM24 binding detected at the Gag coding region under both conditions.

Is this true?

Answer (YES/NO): NO